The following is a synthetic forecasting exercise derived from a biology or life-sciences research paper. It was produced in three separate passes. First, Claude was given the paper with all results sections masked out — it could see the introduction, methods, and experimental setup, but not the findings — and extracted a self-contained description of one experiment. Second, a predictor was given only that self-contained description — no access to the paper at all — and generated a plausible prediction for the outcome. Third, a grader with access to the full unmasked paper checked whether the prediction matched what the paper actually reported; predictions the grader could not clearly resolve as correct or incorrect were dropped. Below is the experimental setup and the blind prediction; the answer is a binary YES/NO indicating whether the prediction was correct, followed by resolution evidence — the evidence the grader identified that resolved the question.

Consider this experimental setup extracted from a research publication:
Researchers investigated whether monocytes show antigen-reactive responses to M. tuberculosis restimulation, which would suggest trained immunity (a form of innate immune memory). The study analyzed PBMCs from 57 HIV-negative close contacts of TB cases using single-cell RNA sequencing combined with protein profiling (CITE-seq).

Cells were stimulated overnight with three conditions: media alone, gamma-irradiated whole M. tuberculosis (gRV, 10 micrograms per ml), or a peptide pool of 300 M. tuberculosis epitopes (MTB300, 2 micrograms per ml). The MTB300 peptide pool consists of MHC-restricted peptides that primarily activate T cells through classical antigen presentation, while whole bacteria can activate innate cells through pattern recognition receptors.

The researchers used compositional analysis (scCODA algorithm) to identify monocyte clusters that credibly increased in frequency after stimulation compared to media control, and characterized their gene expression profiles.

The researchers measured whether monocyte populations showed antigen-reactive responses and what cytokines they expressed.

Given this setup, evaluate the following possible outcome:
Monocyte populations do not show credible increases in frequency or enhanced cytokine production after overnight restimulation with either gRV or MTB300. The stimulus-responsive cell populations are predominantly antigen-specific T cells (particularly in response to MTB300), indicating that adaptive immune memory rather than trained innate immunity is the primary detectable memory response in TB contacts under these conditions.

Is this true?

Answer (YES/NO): NO